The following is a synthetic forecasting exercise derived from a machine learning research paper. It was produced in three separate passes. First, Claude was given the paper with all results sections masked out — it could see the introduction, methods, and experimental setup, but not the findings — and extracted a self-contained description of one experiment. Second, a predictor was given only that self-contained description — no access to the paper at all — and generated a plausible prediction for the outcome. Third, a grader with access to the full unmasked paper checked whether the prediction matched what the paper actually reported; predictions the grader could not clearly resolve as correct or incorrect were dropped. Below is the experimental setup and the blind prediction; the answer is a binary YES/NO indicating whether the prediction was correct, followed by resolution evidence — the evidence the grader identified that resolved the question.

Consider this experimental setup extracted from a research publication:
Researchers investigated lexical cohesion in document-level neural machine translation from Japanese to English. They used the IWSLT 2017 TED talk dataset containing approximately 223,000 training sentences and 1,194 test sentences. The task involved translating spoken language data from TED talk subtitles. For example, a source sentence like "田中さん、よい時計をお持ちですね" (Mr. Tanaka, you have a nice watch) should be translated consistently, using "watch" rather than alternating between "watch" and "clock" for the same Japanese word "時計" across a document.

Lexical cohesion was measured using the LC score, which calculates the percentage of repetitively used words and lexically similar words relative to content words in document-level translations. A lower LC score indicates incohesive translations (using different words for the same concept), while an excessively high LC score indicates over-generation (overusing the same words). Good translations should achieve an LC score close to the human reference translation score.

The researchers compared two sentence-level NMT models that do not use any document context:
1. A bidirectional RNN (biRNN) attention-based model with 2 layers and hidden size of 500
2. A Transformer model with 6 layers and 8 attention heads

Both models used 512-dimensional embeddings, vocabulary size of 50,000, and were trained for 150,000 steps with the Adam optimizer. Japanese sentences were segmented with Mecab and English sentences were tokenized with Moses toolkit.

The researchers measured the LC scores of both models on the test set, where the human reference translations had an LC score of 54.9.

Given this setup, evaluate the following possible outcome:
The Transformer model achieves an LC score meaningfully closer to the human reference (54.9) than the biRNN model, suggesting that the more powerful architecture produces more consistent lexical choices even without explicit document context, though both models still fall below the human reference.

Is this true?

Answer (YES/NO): NO